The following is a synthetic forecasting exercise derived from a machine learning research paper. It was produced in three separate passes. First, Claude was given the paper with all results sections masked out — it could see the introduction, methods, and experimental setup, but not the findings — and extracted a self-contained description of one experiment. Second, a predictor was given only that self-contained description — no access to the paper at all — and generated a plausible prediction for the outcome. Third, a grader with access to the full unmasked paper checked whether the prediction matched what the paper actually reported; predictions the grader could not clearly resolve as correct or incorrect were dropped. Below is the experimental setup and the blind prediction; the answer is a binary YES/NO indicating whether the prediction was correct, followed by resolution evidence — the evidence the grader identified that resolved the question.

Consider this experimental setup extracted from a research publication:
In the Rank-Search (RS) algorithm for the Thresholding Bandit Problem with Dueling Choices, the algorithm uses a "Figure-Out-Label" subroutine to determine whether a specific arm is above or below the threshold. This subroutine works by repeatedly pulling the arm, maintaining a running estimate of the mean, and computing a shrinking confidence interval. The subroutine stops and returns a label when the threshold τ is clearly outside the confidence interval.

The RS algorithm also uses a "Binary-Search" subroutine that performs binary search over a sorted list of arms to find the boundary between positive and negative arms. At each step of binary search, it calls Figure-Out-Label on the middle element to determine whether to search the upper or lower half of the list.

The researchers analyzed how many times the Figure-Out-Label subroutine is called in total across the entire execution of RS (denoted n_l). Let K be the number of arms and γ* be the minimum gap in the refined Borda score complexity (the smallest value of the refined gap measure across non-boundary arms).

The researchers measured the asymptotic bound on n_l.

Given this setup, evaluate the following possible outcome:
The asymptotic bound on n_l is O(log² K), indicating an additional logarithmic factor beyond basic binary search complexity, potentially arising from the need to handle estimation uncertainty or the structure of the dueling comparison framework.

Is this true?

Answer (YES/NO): NO